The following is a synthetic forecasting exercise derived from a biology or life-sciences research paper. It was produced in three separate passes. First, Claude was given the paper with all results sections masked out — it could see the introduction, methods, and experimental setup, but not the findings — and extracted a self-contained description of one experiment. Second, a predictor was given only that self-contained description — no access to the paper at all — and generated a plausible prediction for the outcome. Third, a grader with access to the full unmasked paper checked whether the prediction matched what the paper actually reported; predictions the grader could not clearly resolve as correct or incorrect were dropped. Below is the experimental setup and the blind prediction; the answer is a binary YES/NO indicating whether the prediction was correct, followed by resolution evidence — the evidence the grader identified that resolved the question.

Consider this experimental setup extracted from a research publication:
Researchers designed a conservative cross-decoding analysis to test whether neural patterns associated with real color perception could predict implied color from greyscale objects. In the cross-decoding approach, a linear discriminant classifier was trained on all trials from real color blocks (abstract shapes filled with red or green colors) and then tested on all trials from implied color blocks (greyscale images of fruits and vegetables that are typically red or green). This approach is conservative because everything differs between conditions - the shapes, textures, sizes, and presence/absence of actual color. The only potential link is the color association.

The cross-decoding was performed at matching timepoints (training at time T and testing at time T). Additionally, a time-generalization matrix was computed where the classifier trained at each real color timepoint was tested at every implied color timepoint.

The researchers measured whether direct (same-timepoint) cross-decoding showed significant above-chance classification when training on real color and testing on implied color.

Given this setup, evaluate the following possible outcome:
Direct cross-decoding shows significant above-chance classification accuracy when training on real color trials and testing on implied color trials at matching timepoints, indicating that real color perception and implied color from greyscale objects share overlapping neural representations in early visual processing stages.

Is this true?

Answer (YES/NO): NO